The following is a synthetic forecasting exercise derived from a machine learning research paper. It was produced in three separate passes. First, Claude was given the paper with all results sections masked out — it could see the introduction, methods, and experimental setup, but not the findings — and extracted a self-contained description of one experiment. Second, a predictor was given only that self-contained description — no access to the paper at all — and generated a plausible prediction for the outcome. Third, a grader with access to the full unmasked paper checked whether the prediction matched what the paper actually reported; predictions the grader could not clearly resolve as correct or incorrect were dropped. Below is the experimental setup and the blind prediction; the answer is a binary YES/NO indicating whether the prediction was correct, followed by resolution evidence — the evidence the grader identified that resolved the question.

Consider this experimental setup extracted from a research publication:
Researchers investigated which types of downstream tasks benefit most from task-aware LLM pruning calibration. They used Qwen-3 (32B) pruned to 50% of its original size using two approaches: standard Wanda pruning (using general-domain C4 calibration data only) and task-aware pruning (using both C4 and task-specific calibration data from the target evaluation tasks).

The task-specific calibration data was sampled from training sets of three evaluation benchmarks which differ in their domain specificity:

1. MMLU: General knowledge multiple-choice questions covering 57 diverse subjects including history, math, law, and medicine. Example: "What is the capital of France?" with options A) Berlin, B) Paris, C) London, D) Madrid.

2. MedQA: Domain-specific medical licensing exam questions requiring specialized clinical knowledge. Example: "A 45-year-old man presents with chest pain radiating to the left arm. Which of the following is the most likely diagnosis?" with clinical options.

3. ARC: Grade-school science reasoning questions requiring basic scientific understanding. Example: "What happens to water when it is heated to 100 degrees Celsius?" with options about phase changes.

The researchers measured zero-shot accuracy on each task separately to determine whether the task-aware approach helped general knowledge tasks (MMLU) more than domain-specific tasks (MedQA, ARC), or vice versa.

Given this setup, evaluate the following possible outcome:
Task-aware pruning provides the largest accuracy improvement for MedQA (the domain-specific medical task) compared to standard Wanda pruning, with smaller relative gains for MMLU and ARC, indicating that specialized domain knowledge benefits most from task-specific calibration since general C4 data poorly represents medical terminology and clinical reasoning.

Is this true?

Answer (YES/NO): NO